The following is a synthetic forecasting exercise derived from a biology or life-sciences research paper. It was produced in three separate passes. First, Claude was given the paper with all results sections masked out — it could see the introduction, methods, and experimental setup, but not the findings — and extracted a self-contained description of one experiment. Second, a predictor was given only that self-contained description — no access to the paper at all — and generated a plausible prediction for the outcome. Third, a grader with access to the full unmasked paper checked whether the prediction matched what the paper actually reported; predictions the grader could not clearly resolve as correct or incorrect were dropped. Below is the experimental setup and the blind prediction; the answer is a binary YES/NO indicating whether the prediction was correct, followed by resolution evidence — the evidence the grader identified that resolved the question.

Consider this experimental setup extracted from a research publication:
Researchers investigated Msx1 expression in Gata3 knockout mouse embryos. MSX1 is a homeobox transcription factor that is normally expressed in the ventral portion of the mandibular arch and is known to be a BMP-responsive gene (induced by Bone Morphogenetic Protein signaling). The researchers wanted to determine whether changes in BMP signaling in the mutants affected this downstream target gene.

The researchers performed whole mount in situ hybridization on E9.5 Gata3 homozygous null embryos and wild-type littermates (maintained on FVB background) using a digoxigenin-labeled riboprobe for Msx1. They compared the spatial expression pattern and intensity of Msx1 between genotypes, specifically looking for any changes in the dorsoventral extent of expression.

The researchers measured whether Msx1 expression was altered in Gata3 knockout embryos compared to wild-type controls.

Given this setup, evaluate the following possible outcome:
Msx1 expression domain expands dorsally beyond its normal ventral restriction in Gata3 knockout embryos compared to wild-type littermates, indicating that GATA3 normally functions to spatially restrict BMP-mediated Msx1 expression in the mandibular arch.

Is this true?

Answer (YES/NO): YES